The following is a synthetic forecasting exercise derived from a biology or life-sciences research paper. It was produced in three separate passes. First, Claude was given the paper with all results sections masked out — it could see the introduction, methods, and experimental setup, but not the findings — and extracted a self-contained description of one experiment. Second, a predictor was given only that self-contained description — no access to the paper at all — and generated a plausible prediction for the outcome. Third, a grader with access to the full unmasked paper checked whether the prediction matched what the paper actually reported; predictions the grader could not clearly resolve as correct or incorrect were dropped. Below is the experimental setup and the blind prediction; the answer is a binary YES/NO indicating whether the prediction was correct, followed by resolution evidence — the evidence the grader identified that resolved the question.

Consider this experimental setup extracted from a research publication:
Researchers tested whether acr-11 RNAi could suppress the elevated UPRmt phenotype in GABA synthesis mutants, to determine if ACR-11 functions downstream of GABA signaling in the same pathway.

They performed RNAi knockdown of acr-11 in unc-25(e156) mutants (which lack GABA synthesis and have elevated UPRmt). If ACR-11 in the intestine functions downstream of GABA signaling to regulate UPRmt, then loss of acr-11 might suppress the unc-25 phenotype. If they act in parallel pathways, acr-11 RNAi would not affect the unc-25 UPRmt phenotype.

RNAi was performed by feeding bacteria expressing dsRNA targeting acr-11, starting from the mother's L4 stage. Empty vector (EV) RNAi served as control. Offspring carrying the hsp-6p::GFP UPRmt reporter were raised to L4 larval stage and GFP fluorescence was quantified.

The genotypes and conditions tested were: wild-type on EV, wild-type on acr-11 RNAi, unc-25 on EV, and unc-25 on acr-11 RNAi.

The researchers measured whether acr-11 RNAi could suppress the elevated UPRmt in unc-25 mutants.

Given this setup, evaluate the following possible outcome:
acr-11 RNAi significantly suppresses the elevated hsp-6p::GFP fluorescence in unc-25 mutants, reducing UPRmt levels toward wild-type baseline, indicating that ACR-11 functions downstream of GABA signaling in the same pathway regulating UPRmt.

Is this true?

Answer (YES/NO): YES